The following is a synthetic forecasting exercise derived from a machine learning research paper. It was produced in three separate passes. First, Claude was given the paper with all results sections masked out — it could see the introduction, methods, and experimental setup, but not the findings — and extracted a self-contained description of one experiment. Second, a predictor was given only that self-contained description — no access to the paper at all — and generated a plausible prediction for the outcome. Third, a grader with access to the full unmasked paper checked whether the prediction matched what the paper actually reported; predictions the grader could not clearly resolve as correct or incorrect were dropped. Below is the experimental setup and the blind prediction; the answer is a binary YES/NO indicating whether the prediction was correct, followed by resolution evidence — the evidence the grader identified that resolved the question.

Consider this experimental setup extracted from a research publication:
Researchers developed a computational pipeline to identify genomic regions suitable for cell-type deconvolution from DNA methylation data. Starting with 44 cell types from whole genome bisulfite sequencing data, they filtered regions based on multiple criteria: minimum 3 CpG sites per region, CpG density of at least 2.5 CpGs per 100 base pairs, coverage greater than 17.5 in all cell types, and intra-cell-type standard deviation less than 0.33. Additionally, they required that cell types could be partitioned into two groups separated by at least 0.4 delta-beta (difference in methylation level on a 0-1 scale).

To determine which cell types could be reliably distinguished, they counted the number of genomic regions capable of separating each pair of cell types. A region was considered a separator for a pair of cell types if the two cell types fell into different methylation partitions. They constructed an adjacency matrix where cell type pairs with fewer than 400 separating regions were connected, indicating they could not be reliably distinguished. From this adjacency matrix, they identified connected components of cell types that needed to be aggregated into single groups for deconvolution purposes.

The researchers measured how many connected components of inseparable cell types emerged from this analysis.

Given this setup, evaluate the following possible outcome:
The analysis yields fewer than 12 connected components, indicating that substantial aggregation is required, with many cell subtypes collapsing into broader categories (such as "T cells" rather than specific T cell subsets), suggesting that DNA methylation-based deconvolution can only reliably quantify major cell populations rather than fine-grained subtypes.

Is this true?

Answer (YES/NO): NO